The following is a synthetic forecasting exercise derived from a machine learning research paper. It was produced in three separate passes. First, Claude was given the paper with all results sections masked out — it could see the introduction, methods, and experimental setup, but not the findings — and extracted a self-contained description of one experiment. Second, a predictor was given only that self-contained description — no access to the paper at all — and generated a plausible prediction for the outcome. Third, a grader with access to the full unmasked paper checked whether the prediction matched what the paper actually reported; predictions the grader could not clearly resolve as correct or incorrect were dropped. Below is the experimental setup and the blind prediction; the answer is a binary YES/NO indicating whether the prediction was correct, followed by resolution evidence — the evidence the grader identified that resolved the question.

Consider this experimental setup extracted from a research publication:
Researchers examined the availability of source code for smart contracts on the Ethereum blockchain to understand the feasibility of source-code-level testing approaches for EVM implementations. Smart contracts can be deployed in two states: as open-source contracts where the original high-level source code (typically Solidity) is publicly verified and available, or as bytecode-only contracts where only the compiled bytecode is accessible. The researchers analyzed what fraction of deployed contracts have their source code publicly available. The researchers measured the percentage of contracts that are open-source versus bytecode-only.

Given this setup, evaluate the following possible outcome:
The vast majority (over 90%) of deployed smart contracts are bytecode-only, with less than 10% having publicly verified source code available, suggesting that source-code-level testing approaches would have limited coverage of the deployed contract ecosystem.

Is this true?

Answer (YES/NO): YES